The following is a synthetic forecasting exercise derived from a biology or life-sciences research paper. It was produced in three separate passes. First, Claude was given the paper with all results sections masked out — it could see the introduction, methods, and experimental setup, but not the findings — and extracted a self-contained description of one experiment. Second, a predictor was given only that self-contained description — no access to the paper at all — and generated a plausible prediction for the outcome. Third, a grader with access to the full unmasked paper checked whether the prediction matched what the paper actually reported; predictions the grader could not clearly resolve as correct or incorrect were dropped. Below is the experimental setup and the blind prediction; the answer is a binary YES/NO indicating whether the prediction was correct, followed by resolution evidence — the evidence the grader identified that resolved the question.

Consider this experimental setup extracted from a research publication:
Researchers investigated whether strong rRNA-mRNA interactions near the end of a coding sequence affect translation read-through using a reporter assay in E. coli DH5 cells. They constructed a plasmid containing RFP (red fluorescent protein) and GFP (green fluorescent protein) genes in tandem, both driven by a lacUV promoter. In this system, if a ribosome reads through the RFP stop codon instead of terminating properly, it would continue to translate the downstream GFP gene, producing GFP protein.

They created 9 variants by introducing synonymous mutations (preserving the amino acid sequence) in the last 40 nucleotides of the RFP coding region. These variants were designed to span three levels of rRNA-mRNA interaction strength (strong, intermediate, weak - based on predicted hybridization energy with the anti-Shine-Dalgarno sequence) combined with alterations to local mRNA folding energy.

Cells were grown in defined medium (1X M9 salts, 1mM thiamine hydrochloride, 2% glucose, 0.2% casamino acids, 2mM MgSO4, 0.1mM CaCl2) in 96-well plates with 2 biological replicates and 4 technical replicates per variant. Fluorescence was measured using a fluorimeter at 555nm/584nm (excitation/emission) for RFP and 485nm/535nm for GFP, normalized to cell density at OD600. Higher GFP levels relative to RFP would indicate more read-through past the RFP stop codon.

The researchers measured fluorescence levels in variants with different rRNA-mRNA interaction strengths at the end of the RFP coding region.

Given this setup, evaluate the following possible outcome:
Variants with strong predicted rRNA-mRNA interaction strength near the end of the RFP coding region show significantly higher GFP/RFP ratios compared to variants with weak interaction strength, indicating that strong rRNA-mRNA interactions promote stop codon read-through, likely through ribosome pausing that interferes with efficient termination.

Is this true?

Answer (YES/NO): NO